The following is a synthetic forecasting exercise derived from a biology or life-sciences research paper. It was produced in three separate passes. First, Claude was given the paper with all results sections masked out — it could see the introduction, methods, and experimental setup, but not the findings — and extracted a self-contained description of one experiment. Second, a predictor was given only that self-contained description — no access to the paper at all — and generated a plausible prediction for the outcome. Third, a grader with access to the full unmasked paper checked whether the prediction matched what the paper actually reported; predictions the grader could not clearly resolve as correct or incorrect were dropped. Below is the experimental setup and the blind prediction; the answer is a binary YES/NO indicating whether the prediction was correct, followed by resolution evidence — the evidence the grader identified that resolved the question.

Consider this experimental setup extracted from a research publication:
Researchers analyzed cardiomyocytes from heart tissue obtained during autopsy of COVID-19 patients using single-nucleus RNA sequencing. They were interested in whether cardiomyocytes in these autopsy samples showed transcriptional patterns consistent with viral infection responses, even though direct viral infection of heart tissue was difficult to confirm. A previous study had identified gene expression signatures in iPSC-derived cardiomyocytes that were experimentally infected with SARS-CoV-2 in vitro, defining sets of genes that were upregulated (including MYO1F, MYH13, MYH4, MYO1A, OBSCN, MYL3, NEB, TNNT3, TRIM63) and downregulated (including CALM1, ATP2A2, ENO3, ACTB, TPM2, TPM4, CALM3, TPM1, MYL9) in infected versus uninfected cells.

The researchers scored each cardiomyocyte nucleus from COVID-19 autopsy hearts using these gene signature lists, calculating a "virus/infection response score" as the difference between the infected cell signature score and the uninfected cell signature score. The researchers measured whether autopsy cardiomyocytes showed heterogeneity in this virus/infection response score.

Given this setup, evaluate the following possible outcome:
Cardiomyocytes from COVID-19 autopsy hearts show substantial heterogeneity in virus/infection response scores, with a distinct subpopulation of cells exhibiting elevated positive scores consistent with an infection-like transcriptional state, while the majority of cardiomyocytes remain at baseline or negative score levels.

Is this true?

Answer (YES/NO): YES